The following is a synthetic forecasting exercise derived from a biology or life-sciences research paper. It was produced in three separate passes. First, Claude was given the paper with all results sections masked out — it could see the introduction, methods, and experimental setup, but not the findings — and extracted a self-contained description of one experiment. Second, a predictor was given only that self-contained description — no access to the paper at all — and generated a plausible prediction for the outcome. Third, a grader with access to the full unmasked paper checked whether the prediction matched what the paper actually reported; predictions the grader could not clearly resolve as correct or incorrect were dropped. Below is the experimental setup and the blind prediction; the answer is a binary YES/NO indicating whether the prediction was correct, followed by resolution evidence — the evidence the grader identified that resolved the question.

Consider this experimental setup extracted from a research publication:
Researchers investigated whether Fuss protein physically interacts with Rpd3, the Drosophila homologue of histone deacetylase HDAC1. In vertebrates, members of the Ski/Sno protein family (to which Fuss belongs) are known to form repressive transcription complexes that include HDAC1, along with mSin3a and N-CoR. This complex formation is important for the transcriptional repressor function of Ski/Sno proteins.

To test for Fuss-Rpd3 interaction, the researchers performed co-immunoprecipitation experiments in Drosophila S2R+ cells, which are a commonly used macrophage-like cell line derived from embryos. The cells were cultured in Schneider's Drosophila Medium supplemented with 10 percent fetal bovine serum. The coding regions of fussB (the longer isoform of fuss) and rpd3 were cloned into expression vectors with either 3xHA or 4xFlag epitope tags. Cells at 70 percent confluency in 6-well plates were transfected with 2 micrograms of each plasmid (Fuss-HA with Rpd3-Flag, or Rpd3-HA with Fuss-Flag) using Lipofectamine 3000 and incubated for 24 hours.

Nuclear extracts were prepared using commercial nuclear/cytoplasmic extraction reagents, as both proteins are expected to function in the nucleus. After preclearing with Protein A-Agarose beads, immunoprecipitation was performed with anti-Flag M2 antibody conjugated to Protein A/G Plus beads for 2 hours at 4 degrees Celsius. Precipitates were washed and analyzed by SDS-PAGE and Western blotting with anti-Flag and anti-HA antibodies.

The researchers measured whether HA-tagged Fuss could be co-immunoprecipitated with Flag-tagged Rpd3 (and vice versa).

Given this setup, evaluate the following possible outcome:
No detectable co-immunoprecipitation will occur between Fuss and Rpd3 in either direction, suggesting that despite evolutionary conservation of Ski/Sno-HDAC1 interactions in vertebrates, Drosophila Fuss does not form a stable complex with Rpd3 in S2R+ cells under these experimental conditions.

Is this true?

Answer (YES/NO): NO